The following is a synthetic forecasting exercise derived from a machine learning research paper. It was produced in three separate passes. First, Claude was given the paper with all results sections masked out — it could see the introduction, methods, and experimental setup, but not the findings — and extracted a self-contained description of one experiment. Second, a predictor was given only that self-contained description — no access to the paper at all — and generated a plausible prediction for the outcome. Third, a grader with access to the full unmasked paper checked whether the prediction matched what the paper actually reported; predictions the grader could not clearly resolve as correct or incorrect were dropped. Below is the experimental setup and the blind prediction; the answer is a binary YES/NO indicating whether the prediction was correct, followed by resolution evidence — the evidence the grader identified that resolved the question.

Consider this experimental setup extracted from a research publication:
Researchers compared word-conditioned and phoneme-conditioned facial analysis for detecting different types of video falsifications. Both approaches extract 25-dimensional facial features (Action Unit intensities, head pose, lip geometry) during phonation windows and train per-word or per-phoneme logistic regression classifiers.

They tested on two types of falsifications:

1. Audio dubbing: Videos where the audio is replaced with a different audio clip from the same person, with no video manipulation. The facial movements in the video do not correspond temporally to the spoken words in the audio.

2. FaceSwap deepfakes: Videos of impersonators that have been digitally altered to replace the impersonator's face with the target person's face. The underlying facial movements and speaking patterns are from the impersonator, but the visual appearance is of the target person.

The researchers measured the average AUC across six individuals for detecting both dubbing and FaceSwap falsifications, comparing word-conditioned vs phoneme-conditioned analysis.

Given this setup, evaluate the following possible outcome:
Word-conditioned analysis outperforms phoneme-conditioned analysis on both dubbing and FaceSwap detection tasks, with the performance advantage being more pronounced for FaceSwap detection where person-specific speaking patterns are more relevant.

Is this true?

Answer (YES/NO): NO